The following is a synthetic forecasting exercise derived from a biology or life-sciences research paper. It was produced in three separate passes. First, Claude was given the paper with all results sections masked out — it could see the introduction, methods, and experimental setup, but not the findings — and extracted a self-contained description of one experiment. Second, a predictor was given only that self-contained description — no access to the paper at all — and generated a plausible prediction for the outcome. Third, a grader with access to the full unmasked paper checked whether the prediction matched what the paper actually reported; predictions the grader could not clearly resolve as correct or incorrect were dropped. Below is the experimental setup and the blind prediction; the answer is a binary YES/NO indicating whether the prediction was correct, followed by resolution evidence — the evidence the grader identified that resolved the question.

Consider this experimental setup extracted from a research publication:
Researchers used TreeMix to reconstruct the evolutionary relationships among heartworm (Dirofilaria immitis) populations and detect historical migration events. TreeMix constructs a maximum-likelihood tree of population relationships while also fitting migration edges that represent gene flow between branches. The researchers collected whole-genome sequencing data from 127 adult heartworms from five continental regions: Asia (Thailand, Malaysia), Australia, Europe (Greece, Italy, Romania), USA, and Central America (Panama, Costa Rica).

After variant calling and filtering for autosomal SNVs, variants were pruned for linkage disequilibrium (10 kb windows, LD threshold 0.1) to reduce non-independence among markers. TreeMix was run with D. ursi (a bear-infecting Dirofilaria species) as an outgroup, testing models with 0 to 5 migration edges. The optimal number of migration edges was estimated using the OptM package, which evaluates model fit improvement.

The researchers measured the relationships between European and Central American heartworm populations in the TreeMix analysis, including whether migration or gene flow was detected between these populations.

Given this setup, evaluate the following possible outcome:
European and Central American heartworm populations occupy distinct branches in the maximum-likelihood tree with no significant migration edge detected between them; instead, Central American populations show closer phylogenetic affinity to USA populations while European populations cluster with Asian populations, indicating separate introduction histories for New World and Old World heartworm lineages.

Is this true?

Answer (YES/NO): NO